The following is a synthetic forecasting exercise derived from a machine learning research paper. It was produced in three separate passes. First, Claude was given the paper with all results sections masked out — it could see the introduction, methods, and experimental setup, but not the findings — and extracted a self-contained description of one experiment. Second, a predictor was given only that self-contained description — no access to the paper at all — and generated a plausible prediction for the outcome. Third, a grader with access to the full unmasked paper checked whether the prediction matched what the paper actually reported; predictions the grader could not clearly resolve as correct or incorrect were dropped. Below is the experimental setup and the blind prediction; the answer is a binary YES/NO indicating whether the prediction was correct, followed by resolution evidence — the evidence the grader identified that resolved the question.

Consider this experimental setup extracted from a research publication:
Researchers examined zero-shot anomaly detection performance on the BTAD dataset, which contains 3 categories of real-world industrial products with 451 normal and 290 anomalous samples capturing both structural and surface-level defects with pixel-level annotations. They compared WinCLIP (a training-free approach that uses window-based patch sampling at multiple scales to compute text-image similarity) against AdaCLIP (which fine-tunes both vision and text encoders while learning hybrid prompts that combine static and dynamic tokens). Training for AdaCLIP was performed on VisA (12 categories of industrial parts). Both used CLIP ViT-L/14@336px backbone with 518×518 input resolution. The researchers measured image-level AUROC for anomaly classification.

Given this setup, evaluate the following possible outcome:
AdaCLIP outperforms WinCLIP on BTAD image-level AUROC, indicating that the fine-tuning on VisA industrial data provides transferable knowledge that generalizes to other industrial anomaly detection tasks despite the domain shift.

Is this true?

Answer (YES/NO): YES